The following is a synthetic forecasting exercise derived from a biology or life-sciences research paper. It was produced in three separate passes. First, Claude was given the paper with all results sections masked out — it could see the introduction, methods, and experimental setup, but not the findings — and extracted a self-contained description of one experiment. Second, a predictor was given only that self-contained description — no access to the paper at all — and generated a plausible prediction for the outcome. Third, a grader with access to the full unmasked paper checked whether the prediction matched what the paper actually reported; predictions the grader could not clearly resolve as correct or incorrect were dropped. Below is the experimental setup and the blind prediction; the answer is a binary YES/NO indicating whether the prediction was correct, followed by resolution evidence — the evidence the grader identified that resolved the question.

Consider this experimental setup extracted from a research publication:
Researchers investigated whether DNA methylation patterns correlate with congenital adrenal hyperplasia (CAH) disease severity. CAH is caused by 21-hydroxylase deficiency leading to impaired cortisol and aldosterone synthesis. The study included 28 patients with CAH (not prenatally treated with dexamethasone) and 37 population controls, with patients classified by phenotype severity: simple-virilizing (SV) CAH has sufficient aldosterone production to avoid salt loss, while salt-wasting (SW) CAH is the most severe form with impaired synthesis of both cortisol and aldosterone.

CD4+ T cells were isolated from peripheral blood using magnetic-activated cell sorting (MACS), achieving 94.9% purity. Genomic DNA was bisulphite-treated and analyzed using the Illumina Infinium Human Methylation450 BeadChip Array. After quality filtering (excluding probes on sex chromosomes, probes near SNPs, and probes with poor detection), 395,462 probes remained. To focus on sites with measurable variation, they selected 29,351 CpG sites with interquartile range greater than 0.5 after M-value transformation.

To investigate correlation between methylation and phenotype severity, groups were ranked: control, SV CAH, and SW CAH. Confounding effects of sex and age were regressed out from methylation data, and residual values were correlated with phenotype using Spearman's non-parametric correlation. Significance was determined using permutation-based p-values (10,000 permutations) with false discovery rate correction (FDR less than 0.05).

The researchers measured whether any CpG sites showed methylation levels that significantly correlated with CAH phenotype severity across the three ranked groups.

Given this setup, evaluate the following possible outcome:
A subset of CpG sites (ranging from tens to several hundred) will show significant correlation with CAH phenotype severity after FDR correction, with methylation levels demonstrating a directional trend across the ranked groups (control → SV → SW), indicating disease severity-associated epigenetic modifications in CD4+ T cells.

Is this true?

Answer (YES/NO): NO